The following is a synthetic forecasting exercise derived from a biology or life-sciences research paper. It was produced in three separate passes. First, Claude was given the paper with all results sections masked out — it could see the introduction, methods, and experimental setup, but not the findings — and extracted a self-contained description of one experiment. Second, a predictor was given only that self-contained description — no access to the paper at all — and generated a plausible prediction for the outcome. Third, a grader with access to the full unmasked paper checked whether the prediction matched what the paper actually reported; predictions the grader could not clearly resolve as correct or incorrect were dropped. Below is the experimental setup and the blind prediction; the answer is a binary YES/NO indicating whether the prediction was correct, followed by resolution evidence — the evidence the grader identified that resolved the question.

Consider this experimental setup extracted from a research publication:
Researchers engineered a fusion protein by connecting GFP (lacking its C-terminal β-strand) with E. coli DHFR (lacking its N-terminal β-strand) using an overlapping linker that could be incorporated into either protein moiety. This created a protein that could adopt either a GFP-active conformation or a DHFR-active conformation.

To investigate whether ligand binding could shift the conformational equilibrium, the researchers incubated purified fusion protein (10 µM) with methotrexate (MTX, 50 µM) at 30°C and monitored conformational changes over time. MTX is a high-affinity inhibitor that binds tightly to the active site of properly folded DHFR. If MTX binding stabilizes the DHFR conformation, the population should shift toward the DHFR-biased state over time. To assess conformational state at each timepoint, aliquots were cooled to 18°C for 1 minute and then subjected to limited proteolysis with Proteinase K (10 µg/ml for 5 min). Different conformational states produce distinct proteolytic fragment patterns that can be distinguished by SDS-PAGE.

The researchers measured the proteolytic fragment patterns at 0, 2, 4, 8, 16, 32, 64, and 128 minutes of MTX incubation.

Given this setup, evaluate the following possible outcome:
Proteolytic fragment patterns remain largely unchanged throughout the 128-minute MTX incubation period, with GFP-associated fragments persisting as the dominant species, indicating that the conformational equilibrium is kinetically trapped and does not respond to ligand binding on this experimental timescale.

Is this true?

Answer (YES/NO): NO